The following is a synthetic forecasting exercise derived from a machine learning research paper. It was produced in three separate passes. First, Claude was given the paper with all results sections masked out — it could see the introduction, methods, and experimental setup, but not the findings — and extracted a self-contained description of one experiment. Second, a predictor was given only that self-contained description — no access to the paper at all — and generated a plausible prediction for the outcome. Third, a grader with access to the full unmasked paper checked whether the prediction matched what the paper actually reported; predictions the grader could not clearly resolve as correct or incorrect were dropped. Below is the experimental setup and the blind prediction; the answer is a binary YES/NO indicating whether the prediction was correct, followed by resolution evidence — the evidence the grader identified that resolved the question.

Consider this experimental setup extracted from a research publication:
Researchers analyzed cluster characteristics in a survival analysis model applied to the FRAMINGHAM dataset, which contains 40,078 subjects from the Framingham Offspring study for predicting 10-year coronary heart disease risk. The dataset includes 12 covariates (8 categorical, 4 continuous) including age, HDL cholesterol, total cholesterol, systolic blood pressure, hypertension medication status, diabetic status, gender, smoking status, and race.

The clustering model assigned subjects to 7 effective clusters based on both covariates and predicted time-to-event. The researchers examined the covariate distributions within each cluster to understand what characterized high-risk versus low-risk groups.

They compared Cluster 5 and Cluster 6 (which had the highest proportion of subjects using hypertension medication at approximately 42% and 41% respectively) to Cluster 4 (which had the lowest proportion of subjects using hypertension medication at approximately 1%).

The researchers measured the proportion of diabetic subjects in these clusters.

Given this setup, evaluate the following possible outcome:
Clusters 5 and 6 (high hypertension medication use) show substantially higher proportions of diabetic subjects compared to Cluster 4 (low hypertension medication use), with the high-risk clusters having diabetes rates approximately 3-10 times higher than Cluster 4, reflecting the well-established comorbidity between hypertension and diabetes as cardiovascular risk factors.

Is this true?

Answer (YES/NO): NO